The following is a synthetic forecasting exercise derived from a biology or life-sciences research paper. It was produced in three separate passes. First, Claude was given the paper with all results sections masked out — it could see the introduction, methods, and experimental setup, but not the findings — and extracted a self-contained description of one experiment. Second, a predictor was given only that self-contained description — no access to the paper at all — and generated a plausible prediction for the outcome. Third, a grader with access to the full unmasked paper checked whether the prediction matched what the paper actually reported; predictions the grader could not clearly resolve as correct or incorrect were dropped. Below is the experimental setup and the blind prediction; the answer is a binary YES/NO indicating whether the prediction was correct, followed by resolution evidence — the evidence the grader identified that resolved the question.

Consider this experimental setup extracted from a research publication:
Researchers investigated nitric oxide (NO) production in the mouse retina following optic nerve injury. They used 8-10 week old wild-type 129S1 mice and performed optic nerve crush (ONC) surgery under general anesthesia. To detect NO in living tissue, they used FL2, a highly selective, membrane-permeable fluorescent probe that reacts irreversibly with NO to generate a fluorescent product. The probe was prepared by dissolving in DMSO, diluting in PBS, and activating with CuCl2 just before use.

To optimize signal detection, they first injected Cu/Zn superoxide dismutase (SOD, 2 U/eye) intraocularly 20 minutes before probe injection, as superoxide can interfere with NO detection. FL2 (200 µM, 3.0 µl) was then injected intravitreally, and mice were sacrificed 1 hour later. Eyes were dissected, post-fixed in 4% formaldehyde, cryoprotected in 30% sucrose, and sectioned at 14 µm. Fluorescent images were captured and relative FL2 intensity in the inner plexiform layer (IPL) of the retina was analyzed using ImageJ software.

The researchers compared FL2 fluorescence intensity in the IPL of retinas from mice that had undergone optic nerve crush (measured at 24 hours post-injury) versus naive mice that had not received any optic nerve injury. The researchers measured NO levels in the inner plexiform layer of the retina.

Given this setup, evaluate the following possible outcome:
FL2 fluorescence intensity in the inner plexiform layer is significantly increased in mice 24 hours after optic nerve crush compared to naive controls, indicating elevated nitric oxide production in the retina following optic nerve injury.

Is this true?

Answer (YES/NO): YES